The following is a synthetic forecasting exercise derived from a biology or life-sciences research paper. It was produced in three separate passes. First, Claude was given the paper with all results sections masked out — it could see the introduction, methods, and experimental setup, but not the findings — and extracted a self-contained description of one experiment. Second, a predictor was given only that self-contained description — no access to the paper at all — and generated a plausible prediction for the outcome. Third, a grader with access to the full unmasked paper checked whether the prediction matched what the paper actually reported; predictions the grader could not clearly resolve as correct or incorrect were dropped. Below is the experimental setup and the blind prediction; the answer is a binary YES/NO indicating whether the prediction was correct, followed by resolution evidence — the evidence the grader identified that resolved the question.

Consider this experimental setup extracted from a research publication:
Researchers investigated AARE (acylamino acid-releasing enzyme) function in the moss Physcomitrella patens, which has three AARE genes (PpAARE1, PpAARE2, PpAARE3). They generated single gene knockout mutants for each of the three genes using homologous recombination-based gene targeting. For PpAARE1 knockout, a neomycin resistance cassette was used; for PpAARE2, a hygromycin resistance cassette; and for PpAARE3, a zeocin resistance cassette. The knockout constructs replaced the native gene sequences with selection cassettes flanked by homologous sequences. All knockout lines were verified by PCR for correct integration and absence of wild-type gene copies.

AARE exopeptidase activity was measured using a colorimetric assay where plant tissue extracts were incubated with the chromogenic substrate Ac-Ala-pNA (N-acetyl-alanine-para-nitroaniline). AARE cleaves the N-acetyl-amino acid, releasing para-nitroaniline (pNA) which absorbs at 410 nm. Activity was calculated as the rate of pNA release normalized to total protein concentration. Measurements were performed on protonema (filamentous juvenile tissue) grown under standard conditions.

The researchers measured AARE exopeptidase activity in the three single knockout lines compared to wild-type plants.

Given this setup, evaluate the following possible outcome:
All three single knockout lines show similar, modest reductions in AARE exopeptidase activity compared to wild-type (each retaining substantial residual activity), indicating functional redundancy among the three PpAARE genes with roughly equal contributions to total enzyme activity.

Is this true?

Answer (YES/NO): NO